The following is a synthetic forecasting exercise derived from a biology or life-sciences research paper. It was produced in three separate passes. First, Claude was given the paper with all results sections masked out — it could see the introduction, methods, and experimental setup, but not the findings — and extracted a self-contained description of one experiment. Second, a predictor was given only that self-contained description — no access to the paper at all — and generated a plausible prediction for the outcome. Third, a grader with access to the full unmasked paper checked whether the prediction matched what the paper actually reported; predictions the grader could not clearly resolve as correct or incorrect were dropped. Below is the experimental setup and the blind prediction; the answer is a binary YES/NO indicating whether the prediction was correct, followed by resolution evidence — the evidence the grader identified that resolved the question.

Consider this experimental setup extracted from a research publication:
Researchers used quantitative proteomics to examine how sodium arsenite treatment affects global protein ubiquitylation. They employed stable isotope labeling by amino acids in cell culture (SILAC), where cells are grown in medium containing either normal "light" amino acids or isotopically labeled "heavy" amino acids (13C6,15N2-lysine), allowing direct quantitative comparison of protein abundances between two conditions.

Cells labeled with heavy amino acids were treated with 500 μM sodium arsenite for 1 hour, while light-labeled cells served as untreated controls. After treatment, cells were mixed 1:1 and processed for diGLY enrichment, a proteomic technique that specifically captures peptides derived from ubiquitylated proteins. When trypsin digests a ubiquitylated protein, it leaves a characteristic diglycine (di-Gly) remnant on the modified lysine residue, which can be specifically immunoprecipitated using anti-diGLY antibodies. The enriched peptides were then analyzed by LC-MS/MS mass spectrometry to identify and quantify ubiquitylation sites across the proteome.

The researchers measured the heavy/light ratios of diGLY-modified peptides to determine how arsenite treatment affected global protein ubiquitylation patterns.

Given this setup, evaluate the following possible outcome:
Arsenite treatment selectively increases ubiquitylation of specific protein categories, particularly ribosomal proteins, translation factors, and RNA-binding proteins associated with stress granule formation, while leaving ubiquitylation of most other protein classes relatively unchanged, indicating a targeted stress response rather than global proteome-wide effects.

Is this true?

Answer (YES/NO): NO